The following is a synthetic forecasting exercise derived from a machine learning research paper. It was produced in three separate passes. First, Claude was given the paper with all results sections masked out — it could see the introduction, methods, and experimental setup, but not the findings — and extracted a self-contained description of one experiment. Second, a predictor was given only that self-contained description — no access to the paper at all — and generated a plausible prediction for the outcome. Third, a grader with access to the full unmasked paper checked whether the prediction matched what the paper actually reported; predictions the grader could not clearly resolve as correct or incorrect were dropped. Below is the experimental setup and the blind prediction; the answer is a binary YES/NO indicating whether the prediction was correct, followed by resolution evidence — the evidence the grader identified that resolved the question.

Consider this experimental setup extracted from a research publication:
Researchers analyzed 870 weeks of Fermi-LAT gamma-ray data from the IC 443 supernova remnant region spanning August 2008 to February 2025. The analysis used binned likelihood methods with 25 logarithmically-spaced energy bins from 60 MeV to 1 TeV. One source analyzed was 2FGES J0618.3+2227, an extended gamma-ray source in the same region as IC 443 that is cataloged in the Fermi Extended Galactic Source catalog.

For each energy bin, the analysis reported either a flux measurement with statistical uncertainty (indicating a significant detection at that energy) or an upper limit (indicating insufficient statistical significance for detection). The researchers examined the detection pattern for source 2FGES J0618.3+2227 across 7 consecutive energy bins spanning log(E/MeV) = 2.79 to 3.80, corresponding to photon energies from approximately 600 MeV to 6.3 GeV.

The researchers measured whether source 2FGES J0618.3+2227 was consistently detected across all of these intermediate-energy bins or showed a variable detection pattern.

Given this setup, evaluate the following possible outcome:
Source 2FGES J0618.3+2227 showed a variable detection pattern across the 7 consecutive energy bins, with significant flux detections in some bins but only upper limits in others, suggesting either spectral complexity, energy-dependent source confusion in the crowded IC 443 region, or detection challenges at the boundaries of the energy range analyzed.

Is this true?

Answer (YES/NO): YES